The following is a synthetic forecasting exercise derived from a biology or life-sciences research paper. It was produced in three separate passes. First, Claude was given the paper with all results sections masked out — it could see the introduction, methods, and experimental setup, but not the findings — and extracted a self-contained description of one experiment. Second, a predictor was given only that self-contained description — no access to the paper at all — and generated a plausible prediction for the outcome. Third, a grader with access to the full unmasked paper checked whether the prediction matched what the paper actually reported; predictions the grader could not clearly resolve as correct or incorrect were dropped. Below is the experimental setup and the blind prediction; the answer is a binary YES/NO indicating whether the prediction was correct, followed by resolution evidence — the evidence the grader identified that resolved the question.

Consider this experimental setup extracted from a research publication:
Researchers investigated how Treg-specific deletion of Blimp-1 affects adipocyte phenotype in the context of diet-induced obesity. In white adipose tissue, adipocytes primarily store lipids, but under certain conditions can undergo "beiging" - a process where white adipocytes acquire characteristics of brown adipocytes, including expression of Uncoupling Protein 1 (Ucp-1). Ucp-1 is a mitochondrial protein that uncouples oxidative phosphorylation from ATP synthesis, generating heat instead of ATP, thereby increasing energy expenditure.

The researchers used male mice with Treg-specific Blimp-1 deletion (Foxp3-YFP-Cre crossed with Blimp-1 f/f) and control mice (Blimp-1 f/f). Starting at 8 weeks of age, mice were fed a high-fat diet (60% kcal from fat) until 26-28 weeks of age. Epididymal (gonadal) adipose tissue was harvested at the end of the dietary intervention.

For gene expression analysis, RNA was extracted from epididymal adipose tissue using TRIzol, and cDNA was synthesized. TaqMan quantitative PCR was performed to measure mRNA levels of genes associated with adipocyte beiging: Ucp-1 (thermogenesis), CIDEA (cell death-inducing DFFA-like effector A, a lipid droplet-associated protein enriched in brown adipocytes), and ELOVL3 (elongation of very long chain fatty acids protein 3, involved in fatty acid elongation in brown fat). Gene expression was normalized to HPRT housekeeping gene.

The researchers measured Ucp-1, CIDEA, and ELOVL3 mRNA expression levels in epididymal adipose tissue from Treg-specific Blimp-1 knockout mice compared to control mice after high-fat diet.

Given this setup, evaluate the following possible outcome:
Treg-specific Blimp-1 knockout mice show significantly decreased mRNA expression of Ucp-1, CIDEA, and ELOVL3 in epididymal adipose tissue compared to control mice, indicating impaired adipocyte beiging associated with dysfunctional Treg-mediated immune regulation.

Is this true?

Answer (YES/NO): NO